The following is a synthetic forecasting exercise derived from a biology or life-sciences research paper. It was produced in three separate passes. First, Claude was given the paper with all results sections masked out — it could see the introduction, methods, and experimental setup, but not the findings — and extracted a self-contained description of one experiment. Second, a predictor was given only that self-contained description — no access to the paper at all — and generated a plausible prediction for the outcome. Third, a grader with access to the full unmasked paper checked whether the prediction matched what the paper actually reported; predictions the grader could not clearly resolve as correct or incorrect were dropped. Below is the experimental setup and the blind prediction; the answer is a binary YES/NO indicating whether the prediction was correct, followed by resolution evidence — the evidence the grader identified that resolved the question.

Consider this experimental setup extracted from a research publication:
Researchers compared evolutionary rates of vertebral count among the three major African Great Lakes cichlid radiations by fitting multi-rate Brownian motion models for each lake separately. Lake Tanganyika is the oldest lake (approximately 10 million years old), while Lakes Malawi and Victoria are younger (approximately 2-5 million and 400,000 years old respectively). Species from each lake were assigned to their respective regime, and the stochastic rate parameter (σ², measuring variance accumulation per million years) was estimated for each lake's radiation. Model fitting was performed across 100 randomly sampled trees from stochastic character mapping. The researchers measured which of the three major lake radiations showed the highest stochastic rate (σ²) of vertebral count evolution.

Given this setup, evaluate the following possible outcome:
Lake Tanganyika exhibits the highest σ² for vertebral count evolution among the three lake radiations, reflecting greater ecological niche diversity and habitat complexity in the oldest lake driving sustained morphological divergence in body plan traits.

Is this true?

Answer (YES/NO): YES